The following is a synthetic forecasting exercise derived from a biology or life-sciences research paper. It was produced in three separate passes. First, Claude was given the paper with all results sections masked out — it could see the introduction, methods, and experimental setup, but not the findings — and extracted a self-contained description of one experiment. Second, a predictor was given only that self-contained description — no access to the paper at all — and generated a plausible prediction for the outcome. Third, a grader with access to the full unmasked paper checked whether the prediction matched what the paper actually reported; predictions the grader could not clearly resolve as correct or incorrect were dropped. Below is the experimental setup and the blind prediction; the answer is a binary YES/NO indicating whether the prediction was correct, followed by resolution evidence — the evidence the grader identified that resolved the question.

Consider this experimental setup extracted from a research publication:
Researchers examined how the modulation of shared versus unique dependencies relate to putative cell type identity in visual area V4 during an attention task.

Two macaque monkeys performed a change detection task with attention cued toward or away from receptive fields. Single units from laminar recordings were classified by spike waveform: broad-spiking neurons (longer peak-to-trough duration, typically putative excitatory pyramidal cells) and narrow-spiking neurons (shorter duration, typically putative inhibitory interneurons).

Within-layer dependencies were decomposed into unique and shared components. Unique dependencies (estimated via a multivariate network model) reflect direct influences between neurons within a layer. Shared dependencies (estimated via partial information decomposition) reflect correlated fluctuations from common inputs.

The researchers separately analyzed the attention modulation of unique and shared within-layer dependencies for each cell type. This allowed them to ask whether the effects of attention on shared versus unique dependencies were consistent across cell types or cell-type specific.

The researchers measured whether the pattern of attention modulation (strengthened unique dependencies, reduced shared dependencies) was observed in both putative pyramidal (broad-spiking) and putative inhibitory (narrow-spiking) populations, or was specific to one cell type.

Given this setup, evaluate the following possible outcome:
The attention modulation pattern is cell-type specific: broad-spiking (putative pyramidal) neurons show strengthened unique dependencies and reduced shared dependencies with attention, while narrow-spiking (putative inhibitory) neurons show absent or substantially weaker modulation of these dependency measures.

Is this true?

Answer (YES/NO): NO